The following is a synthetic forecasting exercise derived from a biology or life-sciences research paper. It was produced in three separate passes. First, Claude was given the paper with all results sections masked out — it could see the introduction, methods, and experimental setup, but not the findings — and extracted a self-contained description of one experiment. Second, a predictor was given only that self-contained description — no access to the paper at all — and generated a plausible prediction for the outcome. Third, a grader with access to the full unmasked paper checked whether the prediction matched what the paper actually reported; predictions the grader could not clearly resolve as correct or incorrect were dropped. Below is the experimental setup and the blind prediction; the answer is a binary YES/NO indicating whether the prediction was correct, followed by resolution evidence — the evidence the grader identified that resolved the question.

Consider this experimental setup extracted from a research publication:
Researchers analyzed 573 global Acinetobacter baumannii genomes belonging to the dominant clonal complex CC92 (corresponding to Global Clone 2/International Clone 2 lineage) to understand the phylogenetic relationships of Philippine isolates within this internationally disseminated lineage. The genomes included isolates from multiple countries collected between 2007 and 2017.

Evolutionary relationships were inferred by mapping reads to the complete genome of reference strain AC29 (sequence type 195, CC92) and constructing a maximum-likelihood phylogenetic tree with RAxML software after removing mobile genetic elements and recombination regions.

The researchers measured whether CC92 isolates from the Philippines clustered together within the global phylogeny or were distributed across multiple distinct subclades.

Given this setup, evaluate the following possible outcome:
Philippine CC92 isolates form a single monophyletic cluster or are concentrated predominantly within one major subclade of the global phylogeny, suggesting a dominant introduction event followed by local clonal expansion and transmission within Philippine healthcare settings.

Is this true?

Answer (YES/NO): NO